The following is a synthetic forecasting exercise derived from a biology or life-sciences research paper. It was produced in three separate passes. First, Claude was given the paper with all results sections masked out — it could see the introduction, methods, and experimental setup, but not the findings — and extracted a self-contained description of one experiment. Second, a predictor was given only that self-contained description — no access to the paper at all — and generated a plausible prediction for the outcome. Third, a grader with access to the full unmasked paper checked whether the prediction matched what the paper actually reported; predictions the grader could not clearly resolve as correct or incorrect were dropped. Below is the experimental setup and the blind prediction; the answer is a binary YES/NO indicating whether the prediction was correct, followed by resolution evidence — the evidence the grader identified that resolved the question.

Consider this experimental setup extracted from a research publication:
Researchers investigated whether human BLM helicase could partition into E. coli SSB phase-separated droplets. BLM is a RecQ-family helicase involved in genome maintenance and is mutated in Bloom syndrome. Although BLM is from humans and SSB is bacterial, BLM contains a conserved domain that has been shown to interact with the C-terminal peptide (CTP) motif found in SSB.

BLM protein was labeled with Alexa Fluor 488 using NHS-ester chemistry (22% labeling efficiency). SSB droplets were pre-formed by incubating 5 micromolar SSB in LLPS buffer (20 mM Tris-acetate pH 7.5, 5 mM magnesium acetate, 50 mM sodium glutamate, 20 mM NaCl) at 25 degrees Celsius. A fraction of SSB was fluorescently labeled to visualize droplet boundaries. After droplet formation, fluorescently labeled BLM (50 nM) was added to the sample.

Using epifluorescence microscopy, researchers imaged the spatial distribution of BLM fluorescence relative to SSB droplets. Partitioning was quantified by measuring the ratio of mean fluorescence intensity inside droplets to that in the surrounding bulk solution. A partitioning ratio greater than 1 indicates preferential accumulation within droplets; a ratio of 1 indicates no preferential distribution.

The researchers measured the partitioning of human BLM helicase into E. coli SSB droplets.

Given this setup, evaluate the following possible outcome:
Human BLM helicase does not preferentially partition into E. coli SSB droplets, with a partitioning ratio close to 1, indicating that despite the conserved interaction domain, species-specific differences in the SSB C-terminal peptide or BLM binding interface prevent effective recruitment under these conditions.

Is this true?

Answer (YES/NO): YES